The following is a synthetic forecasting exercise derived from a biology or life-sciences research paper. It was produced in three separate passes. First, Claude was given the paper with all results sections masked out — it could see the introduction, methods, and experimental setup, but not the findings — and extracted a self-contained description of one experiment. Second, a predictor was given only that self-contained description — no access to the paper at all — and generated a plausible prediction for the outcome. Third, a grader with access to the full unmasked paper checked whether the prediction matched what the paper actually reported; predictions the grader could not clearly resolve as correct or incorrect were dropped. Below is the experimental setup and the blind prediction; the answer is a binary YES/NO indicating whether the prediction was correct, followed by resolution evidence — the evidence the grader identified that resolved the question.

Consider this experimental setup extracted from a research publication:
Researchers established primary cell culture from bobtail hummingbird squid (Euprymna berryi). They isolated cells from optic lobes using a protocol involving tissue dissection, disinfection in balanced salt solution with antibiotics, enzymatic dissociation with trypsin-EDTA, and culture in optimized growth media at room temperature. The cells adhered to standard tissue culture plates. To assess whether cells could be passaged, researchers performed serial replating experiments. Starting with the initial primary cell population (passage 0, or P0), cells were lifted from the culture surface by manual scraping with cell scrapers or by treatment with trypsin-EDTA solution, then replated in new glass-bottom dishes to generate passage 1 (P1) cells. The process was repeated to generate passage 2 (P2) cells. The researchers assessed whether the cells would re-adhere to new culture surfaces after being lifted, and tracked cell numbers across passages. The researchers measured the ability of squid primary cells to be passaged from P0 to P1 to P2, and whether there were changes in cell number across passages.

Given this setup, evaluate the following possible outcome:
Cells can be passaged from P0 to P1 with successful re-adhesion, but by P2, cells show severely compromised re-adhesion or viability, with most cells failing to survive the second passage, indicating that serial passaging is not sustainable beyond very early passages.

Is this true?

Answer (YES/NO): NO